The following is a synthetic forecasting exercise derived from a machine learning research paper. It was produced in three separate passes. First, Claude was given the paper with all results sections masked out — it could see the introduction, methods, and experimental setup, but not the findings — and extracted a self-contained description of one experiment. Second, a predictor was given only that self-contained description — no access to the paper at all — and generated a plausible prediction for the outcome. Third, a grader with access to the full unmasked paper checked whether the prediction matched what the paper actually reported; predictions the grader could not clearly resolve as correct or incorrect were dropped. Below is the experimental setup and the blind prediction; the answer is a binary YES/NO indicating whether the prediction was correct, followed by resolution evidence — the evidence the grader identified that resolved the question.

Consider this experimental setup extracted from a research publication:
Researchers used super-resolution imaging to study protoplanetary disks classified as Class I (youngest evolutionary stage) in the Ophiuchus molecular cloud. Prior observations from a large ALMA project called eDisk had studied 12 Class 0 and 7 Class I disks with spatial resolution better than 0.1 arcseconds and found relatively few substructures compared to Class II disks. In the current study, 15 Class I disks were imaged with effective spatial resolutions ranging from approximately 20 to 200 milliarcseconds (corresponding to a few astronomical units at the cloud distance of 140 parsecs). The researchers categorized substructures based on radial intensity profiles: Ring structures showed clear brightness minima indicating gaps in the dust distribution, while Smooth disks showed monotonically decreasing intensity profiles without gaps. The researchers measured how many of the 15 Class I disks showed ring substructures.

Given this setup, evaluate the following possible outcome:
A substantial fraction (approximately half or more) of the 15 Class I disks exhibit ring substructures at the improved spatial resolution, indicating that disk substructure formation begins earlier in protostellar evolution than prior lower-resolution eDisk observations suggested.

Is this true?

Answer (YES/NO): NO